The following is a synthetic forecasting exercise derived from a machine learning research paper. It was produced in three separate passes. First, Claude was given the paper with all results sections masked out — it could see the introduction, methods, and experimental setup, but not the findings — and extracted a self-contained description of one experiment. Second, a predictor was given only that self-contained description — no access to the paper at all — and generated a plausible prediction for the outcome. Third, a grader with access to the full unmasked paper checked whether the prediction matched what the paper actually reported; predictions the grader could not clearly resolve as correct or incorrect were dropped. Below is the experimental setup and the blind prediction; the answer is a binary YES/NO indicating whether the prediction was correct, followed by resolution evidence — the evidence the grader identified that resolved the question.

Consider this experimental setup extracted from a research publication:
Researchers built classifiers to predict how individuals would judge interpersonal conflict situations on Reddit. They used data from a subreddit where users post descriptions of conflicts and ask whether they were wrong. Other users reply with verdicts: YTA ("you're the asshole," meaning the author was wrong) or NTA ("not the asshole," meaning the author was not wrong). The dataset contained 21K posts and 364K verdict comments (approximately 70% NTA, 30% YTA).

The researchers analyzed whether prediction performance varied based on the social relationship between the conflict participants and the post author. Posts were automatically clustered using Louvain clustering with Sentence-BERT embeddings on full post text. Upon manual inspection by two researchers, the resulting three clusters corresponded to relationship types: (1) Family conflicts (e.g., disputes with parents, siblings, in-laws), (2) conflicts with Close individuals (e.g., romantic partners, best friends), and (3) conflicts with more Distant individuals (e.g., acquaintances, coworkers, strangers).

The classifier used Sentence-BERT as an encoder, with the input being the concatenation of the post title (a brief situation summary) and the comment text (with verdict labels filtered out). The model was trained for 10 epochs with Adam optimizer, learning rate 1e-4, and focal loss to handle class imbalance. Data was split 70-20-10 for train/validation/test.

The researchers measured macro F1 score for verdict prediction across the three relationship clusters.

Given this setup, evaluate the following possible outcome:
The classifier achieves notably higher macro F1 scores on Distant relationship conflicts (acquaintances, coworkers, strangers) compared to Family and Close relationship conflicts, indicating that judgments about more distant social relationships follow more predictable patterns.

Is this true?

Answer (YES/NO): NO